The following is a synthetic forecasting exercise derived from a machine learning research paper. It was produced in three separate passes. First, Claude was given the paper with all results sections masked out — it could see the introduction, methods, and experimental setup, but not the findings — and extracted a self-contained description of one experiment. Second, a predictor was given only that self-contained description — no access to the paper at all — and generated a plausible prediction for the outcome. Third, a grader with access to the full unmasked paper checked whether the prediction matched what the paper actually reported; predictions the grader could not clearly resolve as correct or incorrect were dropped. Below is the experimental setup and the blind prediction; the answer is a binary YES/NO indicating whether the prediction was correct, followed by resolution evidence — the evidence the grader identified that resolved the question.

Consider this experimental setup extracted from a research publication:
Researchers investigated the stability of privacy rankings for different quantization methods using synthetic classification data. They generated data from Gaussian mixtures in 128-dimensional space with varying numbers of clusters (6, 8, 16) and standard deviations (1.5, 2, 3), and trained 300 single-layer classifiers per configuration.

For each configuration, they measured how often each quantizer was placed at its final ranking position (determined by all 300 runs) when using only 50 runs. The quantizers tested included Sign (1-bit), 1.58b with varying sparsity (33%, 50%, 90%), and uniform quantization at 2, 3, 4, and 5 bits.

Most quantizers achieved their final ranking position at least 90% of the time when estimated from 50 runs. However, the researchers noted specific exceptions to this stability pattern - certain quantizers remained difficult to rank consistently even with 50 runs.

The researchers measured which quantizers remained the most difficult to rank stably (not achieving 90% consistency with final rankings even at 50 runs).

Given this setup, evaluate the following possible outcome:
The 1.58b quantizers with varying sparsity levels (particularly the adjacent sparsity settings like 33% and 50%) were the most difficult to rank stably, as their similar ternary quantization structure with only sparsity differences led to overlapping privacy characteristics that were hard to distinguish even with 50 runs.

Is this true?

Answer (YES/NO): NO